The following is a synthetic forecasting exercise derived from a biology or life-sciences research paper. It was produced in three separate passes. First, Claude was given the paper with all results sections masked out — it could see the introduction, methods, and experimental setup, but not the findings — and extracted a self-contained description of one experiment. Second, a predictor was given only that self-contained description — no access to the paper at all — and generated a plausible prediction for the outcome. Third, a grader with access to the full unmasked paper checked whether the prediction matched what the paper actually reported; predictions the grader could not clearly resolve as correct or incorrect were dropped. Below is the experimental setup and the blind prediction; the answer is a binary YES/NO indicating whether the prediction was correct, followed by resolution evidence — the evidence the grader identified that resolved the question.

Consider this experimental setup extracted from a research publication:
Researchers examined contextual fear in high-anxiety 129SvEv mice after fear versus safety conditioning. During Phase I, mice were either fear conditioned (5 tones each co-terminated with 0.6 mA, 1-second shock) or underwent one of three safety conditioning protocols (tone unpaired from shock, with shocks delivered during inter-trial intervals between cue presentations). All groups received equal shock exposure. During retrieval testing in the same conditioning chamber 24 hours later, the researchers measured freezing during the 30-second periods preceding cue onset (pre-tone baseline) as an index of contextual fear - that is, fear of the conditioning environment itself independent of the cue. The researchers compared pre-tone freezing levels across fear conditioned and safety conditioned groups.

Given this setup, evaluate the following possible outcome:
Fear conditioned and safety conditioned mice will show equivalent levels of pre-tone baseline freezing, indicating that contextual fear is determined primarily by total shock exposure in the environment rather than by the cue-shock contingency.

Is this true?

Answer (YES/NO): NO